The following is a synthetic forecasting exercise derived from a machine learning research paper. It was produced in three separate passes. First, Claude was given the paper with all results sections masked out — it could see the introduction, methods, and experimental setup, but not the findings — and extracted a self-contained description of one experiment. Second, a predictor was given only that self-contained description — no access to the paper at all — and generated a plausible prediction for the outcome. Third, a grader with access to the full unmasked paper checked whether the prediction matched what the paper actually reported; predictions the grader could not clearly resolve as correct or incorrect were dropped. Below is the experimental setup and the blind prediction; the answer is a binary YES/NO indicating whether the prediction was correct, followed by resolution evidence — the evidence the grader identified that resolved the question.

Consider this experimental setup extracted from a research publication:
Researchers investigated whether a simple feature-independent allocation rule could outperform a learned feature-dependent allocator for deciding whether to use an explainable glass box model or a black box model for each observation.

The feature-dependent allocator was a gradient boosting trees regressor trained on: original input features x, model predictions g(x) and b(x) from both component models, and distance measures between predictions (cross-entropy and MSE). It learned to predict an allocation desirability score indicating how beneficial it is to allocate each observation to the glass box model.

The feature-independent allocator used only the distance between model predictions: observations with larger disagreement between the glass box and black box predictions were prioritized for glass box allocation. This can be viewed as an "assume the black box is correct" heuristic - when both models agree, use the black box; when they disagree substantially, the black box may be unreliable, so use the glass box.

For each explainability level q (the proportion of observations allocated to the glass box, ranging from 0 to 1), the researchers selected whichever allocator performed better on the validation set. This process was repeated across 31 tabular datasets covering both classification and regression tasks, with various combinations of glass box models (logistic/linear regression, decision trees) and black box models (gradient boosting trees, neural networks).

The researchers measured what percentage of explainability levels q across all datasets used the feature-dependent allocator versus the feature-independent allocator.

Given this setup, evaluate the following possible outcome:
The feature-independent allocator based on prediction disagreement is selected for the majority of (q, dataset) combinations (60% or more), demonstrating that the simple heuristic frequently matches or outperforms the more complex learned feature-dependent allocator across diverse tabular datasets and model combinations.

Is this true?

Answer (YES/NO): YES